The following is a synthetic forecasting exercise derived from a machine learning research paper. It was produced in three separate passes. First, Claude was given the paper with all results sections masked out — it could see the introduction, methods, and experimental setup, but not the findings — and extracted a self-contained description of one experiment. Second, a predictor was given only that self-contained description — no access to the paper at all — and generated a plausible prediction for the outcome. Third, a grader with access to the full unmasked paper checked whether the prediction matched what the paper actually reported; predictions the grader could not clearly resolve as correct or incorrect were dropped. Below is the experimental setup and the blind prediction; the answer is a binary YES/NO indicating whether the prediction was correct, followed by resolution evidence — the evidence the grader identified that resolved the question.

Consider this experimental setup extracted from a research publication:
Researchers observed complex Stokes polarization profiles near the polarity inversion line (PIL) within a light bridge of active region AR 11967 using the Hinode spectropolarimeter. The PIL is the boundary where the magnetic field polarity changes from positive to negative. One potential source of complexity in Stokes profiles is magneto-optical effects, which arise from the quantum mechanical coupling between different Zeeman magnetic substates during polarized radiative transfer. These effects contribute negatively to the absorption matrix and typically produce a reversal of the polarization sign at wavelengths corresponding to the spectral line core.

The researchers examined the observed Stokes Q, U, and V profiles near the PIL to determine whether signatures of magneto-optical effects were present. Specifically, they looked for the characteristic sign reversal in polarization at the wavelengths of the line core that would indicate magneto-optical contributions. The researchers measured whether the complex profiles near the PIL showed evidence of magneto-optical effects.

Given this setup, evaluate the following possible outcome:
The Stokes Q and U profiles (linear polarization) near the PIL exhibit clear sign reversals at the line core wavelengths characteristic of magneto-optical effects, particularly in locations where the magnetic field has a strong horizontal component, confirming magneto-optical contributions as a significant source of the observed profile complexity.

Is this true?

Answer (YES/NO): NO